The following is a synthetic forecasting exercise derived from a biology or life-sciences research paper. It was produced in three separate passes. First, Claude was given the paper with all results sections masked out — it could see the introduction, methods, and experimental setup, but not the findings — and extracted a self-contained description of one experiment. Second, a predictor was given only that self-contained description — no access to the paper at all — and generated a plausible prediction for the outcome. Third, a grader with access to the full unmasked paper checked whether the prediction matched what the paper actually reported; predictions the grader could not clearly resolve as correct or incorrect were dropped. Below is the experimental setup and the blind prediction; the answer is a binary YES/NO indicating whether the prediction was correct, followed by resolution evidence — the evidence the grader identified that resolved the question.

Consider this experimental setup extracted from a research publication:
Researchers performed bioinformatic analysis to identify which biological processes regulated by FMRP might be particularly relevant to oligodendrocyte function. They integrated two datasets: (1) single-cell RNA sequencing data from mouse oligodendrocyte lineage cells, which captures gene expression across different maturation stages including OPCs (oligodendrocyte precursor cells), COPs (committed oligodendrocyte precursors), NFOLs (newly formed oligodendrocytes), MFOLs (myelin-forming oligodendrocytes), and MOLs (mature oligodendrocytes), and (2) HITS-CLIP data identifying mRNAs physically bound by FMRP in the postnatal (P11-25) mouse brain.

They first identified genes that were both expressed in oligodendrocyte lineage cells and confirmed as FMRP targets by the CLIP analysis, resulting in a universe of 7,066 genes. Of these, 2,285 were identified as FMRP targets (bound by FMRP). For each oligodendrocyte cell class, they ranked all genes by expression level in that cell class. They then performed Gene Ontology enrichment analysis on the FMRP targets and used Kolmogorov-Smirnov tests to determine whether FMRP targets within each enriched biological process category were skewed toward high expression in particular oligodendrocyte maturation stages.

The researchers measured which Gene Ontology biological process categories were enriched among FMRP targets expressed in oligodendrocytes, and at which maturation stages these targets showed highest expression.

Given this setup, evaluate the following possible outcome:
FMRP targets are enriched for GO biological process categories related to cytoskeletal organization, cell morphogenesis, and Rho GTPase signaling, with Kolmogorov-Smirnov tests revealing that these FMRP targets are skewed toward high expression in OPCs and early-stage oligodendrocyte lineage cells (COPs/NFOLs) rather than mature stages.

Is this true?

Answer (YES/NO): NO